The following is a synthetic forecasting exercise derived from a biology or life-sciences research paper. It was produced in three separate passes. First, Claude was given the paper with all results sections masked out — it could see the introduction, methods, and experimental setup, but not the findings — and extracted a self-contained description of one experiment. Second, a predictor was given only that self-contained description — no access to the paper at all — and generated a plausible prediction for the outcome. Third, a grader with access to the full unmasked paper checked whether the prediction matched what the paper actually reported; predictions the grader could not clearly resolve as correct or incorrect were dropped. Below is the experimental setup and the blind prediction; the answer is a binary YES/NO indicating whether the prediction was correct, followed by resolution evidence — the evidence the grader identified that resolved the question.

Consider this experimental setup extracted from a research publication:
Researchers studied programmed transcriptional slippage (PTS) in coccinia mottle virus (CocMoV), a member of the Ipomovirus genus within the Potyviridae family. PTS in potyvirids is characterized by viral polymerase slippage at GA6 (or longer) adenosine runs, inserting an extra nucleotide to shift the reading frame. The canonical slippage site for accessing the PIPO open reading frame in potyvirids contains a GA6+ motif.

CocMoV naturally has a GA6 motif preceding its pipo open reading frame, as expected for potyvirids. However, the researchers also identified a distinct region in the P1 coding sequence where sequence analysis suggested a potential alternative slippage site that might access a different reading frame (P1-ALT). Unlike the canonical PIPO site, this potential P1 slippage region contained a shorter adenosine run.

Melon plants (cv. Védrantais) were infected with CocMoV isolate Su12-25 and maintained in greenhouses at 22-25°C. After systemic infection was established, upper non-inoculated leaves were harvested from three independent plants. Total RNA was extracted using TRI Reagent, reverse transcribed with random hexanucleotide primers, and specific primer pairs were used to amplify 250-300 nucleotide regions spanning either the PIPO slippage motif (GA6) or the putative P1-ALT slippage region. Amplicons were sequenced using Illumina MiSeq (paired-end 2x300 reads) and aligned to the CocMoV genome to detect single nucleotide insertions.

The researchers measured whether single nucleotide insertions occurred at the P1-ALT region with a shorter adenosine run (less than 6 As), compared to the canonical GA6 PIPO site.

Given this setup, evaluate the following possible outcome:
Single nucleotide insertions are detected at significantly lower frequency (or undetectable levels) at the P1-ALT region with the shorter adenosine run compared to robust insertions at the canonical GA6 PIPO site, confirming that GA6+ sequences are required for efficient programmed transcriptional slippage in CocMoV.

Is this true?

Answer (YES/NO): NO